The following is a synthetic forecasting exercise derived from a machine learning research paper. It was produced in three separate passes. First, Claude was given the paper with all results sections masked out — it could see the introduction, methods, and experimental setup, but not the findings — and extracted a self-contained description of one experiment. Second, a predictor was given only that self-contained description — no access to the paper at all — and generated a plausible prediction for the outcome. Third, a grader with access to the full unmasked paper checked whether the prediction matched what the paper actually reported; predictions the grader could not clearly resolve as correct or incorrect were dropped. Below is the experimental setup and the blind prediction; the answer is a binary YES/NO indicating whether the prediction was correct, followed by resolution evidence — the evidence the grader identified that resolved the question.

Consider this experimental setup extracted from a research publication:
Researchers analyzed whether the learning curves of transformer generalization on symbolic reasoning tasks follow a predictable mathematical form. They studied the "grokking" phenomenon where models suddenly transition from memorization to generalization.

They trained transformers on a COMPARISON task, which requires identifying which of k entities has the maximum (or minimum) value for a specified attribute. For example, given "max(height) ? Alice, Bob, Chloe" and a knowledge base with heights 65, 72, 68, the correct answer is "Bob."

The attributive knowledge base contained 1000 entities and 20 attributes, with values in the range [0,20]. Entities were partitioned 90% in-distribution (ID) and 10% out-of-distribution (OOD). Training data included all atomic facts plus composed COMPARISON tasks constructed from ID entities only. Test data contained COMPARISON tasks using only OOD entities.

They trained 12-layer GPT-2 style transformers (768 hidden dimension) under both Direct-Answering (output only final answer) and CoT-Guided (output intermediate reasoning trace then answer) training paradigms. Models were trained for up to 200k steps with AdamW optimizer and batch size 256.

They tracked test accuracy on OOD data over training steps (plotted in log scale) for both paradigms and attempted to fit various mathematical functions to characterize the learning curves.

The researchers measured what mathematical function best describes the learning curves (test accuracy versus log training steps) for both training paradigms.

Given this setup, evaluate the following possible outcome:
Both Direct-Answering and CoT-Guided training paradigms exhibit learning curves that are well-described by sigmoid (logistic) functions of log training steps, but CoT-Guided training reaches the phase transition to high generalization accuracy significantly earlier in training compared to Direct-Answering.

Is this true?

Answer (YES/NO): YES